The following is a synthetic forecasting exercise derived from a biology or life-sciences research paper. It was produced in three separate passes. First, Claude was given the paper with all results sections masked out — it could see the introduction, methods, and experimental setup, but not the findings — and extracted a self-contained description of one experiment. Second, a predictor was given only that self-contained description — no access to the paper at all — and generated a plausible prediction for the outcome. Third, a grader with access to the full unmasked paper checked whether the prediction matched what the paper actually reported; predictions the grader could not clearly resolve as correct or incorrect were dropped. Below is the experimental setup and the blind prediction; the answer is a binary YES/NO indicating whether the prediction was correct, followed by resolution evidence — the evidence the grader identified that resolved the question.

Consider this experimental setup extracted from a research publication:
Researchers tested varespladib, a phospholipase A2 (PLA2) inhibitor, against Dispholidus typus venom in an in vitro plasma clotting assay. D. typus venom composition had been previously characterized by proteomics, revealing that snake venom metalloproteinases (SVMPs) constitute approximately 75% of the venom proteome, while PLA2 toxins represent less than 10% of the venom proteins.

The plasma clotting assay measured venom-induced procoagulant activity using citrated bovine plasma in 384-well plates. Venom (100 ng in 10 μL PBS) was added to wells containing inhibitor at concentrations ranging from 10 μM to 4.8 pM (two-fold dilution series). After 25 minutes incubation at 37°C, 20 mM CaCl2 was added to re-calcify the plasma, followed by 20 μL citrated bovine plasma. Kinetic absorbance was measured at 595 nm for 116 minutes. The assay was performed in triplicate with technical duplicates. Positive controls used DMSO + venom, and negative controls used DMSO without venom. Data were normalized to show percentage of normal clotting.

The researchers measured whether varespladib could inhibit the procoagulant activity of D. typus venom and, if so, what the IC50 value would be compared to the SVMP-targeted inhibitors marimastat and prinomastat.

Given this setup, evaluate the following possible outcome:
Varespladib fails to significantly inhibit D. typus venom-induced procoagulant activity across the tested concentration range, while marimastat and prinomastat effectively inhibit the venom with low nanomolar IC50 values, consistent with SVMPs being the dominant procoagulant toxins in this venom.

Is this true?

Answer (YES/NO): YES